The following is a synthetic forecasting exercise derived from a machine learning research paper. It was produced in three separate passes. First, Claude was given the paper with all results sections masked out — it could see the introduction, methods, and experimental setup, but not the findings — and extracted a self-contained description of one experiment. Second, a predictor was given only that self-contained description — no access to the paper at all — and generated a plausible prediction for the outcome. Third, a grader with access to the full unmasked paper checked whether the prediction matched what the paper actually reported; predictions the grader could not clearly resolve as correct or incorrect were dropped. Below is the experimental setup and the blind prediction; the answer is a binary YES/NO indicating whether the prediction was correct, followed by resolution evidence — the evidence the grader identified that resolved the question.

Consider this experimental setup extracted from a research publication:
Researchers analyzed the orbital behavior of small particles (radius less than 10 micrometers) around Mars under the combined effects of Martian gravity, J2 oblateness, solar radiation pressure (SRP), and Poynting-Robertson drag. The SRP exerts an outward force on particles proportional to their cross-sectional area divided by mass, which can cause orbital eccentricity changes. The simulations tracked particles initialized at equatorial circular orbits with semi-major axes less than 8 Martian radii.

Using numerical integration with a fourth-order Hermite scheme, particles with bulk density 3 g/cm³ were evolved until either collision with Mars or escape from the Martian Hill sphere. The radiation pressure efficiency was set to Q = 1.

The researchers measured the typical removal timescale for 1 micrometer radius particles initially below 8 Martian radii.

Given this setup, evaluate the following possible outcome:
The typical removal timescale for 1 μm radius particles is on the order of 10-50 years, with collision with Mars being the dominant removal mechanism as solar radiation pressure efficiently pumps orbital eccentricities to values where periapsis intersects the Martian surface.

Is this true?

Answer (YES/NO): NO